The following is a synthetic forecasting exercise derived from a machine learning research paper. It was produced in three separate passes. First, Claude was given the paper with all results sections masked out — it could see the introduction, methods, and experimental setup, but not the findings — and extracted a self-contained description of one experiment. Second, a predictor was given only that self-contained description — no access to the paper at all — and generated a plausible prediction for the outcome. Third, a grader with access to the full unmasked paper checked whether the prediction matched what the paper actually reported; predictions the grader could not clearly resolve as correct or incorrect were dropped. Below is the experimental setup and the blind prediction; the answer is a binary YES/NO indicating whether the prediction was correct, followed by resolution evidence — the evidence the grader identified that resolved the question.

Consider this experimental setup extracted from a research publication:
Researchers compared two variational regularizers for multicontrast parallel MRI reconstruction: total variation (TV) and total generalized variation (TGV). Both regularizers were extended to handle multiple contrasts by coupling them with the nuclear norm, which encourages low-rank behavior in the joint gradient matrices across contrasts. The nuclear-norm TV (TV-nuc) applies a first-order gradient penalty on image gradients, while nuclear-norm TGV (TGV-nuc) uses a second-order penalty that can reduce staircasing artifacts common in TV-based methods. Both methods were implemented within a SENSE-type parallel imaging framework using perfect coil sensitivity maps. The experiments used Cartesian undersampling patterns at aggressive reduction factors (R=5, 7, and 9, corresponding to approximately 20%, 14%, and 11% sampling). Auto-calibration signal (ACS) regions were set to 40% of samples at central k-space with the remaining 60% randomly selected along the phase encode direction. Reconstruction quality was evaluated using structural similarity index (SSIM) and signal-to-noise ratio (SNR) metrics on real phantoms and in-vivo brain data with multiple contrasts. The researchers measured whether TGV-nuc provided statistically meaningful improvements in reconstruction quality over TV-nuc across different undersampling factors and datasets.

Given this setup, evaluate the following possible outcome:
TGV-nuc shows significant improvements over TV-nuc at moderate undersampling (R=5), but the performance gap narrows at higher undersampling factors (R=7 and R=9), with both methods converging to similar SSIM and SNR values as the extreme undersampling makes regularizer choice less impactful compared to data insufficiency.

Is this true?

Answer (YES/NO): NO